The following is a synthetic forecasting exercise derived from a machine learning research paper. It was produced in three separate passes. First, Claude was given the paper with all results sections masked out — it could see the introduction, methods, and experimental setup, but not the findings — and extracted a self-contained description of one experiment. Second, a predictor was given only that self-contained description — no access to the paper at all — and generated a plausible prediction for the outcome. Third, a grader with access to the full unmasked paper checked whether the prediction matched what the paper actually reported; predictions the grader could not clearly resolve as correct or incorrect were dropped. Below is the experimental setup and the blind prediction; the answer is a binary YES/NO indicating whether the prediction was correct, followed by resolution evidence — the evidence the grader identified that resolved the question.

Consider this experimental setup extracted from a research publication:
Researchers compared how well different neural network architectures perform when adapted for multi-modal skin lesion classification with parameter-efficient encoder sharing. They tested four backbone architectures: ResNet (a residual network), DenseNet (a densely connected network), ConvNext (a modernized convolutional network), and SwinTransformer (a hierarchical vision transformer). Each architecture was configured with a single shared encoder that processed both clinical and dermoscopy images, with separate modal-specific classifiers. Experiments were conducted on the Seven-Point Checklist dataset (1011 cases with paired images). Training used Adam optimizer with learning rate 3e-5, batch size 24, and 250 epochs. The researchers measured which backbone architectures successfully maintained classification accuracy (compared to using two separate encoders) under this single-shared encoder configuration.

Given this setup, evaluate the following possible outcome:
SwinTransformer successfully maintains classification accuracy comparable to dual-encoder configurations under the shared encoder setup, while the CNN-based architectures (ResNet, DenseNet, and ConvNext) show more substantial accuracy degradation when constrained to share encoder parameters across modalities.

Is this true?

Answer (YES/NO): NO